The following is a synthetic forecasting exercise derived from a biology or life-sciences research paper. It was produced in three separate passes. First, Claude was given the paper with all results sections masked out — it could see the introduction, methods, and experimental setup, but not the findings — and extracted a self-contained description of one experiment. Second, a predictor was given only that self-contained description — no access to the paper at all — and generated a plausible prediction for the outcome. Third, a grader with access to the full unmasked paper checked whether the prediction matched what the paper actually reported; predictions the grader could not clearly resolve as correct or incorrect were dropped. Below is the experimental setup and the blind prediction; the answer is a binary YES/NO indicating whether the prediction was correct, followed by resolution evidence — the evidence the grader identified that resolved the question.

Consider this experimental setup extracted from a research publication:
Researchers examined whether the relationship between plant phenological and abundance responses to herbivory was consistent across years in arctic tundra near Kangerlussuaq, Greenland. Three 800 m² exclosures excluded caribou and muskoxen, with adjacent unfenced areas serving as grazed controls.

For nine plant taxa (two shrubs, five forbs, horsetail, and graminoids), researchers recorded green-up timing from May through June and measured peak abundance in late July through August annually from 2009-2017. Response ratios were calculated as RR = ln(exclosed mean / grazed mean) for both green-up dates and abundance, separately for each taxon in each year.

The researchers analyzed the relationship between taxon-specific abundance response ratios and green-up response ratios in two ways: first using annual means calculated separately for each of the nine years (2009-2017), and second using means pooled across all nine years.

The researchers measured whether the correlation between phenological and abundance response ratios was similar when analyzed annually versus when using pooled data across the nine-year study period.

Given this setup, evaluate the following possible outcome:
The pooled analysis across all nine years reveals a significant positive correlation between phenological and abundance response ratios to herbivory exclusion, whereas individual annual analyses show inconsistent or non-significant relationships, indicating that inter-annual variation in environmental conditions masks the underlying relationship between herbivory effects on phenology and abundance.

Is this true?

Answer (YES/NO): NO